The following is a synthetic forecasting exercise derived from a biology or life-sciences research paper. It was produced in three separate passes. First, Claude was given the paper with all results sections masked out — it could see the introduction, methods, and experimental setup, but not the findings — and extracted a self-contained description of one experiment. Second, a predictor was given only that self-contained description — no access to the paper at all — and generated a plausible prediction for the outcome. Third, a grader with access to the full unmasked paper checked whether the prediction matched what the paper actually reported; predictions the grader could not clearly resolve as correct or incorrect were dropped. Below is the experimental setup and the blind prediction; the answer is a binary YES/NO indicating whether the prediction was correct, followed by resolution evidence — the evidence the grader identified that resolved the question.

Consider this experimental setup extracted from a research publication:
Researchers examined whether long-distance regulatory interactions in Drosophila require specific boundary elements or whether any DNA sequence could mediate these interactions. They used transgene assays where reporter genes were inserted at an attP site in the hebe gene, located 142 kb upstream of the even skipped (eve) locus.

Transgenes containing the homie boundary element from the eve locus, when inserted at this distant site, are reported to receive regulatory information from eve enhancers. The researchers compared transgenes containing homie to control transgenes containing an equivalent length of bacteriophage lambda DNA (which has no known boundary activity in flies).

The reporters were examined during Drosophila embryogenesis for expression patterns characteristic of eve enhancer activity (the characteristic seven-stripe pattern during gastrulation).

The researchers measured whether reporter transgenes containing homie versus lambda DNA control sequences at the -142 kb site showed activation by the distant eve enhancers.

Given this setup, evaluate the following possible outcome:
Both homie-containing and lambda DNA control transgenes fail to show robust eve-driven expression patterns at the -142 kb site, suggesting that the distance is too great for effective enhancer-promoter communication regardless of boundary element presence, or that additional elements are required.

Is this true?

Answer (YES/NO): NO